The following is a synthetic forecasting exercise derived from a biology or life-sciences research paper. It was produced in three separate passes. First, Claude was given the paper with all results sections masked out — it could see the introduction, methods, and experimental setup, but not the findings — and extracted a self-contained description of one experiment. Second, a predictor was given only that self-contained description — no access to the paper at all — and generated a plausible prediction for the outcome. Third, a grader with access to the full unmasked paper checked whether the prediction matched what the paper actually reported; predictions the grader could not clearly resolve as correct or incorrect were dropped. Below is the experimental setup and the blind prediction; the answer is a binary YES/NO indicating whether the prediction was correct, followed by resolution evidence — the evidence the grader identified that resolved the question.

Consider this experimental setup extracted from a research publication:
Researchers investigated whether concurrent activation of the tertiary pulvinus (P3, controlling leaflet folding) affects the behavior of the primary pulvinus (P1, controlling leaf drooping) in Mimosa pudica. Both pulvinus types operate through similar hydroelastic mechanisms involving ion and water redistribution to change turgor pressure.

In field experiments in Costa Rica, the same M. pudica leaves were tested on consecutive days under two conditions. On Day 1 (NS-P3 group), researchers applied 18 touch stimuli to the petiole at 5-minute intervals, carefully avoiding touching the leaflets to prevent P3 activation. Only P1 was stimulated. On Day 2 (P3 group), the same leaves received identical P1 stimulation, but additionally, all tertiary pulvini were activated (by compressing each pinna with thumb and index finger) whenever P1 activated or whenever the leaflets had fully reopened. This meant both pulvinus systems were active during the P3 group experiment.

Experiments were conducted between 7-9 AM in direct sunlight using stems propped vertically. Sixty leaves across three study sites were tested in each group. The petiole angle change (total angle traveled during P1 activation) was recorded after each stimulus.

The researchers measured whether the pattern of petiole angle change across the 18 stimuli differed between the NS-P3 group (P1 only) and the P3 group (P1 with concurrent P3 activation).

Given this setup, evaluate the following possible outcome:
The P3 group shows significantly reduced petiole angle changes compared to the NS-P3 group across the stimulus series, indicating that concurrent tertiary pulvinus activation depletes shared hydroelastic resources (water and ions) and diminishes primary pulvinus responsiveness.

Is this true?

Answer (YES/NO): NO